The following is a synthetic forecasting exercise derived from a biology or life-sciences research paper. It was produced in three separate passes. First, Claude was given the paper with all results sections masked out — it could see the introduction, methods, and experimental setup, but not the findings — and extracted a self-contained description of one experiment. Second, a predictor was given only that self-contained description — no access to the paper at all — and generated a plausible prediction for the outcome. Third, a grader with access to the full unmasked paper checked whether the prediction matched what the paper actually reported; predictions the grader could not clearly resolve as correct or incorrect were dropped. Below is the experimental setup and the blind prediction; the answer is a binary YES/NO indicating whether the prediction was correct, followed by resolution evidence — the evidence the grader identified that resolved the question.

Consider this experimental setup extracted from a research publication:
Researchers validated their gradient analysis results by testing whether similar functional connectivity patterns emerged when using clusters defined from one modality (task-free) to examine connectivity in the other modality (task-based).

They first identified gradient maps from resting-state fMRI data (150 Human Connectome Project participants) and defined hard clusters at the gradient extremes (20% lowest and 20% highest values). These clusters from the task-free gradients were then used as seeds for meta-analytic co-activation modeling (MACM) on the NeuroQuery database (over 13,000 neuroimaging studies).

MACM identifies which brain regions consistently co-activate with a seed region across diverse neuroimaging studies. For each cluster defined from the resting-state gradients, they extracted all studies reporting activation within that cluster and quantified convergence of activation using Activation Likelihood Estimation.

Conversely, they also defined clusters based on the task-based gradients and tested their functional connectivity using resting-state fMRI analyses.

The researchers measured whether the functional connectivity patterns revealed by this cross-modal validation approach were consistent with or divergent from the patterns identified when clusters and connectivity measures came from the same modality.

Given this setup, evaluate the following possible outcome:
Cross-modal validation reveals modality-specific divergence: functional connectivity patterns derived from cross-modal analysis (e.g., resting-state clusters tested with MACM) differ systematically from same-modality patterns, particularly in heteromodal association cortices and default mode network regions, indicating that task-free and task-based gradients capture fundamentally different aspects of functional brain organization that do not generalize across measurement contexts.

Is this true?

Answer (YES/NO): NO